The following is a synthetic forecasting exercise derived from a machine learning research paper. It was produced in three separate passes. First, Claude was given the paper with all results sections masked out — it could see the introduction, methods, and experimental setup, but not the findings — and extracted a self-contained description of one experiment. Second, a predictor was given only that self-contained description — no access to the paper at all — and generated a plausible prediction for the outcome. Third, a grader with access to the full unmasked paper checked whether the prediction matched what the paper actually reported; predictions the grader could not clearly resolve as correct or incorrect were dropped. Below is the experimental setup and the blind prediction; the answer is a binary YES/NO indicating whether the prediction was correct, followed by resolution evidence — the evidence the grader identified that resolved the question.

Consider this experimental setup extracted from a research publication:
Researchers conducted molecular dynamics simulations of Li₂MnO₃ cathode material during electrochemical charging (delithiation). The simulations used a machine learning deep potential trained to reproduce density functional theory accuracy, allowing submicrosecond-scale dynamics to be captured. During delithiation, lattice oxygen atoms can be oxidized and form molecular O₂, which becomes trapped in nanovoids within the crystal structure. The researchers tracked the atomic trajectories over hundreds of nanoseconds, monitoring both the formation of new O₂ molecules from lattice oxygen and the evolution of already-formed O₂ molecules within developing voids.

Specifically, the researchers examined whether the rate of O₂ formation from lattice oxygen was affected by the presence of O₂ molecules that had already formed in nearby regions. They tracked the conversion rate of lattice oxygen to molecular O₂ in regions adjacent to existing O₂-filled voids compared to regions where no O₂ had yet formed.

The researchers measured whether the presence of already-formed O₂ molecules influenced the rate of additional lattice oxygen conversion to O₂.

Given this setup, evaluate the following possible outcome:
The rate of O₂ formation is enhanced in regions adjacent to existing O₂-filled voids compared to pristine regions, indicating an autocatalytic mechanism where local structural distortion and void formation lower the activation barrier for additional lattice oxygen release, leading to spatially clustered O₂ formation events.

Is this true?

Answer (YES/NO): YES